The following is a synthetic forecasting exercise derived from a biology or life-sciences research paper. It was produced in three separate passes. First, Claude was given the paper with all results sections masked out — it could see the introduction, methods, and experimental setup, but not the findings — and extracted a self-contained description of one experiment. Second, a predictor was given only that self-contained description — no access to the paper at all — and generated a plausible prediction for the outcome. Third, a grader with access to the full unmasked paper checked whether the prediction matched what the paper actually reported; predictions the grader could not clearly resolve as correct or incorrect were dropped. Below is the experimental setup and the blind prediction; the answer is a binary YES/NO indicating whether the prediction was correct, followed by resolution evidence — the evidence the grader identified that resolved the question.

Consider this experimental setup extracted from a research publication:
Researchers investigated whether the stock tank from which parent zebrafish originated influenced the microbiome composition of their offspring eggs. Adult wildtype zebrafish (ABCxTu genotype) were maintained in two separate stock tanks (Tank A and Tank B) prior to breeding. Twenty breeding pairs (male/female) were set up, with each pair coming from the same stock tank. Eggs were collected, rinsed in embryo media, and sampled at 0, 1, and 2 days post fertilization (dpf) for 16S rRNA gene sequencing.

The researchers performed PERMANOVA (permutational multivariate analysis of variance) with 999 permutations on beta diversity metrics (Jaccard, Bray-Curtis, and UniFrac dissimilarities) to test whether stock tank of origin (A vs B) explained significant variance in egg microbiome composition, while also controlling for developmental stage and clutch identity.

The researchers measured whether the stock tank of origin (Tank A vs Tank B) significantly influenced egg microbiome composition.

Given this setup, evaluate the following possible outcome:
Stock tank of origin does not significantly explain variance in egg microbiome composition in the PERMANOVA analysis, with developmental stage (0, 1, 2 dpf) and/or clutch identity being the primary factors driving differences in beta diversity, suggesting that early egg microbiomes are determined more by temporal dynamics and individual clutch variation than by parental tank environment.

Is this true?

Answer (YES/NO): NO